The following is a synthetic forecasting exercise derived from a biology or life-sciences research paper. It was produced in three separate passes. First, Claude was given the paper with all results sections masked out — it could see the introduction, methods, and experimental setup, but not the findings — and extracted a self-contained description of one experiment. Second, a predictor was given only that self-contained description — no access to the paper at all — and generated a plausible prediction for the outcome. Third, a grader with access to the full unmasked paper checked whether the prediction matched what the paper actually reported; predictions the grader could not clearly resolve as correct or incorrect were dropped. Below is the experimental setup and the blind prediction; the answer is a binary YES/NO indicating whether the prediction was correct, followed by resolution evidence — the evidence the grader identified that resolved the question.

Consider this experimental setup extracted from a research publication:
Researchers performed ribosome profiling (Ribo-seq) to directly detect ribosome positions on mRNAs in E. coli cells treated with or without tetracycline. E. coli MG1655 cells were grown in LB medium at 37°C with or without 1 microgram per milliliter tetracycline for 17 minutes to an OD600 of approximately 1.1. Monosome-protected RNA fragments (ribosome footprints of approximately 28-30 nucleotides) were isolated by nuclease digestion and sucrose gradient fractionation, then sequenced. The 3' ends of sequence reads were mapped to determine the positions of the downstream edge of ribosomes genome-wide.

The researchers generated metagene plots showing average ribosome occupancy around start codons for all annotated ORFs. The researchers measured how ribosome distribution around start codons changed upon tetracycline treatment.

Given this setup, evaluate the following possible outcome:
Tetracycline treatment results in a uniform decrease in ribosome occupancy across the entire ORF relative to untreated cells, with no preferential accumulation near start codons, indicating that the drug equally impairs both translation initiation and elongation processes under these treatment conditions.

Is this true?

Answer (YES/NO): NO